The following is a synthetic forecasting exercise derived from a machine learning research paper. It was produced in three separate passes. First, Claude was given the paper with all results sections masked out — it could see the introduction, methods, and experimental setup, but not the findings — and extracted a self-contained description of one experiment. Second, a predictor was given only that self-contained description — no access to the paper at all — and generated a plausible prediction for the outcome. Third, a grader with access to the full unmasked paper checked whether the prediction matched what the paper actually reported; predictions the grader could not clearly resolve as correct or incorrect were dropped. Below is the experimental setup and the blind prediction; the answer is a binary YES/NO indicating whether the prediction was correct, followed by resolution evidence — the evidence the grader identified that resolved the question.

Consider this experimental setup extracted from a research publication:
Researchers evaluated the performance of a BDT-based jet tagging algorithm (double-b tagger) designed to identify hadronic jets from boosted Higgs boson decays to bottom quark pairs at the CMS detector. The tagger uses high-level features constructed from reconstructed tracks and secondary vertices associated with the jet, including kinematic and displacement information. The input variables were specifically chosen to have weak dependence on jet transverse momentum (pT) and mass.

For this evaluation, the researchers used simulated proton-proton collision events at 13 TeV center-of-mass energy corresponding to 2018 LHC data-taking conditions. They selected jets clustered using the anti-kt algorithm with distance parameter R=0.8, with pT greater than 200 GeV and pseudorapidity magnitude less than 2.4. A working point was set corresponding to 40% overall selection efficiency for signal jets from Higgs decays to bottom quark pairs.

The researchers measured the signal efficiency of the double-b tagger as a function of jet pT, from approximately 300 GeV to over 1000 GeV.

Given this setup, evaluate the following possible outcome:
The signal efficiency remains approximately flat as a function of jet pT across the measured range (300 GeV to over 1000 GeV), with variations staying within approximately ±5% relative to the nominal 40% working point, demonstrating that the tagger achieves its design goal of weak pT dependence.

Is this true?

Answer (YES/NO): NO